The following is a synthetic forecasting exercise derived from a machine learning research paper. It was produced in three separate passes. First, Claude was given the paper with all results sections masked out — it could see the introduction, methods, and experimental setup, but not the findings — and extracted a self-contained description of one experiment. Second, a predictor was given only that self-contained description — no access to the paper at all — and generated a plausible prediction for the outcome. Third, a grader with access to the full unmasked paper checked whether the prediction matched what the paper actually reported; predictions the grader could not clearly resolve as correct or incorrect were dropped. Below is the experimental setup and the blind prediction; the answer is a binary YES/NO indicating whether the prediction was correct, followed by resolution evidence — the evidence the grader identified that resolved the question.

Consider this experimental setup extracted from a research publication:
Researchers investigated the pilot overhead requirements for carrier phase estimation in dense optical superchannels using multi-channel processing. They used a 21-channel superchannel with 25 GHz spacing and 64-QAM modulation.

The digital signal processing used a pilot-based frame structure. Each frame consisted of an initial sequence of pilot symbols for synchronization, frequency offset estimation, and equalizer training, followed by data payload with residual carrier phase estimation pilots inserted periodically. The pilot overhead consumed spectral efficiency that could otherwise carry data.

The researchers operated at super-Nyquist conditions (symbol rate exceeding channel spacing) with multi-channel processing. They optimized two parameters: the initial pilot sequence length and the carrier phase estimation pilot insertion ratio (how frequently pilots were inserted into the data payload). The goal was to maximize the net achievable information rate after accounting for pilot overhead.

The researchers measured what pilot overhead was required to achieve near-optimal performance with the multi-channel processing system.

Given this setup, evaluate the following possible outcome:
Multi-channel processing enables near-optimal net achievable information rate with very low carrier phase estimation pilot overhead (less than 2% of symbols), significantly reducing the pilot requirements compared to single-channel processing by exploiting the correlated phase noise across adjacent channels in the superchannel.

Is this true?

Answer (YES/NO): NO